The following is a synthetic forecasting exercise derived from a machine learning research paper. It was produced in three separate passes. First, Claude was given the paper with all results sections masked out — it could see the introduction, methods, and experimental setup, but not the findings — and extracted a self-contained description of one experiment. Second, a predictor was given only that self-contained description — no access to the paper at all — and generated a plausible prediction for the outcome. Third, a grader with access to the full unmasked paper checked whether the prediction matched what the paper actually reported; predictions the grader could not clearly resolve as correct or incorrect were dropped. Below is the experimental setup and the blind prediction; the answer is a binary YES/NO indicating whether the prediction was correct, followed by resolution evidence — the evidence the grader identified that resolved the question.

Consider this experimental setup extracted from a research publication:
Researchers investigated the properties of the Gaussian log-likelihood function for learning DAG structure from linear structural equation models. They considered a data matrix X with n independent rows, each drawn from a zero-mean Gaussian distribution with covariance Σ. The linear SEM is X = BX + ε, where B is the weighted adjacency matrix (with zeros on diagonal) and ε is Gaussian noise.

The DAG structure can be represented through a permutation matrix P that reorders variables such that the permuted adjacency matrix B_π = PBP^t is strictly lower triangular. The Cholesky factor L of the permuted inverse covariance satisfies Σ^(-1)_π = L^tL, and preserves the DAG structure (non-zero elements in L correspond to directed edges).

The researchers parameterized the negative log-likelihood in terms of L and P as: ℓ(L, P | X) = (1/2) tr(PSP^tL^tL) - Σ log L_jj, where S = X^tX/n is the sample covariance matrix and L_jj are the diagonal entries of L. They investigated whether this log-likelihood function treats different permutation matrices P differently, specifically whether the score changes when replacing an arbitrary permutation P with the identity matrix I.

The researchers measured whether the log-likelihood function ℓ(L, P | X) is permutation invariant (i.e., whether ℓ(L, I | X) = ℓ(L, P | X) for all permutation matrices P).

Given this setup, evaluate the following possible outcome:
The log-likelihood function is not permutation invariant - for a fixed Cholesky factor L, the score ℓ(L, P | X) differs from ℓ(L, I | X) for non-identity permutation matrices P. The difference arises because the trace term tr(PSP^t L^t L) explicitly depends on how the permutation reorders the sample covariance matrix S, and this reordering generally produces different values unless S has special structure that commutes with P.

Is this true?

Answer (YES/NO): NO